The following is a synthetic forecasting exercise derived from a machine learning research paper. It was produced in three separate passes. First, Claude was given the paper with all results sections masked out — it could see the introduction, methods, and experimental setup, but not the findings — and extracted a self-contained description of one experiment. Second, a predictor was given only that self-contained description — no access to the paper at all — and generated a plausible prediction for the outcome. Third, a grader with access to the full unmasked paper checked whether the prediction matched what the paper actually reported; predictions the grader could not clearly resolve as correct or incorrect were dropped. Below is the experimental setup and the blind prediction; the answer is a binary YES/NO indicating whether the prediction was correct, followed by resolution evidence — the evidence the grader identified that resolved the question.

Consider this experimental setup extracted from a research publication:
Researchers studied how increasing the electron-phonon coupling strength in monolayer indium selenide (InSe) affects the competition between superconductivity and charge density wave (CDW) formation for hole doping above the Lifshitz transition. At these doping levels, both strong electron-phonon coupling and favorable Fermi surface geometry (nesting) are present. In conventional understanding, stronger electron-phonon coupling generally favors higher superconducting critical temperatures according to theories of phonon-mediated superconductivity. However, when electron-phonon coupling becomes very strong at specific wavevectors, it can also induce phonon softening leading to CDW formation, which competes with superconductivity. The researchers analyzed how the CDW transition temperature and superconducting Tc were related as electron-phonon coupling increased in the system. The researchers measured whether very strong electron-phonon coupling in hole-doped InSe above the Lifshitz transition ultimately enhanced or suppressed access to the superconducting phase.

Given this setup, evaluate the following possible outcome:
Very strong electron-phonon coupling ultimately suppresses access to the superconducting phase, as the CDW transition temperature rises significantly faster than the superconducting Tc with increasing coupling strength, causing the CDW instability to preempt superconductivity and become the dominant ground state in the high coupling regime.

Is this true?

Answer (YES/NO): YES